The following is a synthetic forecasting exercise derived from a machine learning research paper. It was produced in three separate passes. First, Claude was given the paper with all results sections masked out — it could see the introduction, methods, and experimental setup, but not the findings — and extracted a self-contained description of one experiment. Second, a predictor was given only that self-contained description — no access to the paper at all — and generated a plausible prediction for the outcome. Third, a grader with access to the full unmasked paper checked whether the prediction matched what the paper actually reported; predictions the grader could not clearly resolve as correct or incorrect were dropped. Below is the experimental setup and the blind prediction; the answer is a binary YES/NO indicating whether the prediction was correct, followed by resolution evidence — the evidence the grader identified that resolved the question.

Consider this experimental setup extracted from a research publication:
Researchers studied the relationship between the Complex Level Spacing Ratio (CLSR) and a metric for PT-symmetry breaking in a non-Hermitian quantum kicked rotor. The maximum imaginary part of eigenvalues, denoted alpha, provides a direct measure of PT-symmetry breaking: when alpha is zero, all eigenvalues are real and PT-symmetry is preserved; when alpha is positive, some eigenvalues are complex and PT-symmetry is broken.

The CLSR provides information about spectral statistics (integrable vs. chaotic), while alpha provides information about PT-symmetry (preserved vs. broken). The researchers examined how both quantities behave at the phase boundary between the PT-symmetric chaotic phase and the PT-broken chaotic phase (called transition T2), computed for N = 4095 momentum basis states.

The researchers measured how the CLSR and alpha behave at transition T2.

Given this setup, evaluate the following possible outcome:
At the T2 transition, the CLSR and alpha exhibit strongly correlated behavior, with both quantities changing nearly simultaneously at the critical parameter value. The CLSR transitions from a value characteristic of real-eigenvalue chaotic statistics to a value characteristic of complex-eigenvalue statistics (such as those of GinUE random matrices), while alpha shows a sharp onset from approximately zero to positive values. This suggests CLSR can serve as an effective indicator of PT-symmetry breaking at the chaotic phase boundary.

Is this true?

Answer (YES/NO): NO